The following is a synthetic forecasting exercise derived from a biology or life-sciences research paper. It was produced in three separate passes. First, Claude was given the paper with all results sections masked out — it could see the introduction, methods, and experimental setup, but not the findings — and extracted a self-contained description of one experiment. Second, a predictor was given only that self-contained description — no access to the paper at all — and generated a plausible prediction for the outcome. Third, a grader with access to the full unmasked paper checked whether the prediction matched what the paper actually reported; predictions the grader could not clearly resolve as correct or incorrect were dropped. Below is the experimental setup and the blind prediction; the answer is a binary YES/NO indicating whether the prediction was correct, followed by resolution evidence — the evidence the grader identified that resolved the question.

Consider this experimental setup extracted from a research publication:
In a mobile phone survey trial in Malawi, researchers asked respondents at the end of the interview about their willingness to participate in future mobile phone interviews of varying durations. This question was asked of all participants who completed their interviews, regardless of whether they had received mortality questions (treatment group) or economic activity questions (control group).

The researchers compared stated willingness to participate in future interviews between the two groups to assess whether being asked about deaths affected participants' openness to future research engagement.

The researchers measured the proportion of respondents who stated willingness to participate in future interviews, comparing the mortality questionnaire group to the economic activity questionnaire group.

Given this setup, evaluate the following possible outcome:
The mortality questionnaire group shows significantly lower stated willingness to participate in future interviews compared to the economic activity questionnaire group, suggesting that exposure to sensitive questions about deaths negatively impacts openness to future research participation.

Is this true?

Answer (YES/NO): NO